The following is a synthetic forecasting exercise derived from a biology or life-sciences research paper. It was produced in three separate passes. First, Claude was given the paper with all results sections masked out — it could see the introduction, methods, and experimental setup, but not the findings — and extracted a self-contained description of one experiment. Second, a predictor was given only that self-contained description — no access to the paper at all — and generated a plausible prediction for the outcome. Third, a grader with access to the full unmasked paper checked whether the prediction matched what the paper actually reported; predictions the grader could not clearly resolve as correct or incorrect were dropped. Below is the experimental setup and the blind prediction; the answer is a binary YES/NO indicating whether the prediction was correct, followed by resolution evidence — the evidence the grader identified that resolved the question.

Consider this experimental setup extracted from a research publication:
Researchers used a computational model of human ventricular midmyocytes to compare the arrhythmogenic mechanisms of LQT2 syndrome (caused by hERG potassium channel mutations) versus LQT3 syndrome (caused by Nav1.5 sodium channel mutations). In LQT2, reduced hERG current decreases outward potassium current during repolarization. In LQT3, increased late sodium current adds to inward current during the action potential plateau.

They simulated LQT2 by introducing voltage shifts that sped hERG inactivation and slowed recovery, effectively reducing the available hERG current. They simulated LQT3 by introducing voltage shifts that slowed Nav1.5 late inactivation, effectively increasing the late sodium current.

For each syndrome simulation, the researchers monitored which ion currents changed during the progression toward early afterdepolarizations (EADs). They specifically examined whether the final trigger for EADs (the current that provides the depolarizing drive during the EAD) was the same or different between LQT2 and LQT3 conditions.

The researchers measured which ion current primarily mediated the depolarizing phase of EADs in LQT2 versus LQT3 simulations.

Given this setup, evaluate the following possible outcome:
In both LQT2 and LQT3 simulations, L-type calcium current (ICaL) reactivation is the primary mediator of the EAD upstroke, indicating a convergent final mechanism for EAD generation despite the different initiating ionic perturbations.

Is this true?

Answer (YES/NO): YES